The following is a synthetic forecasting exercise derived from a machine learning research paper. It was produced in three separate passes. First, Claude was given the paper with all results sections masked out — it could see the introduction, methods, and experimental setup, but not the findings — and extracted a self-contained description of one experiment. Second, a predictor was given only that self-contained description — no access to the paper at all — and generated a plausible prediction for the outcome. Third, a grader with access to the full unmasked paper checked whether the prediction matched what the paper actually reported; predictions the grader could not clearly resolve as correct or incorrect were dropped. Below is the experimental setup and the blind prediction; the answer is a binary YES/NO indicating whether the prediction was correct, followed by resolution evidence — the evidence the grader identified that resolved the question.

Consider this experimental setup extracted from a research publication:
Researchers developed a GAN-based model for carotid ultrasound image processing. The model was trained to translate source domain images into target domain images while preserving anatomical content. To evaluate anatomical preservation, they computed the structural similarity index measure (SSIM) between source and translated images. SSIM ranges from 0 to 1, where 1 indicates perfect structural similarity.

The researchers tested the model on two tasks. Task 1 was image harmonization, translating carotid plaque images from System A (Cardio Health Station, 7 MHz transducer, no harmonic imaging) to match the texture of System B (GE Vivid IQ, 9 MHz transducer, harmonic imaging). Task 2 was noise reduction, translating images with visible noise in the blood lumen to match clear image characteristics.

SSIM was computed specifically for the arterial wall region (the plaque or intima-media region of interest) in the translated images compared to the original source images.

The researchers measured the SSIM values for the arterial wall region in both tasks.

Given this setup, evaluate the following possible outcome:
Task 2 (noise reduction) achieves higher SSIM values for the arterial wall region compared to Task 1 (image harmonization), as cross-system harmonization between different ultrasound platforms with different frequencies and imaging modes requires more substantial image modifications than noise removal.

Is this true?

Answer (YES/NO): YES